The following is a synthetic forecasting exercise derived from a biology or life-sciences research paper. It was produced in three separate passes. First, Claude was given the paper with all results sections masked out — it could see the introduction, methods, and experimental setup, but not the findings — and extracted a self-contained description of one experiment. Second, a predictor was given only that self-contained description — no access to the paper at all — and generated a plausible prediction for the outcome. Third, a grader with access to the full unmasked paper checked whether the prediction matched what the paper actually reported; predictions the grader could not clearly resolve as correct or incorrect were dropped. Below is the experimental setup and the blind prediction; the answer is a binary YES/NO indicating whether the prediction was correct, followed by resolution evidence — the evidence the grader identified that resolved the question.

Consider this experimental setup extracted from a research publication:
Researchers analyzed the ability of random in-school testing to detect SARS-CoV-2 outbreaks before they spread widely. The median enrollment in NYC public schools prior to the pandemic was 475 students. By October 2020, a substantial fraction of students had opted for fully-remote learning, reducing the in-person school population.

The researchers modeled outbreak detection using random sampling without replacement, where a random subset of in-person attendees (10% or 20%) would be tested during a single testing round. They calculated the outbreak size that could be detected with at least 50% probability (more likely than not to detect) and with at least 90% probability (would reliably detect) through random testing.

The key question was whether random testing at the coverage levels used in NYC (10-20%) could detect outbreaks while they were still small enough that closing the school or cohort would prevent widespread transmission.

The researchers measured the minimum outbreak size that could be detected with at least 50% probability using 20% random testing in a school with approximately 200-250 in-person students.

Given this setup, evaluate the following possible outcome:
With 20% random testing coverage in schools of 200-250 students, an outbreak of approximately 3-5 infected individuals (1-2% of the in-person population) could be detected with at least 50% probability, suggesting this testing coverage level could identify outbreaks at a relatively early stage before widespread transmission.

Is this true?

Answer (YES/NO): NO